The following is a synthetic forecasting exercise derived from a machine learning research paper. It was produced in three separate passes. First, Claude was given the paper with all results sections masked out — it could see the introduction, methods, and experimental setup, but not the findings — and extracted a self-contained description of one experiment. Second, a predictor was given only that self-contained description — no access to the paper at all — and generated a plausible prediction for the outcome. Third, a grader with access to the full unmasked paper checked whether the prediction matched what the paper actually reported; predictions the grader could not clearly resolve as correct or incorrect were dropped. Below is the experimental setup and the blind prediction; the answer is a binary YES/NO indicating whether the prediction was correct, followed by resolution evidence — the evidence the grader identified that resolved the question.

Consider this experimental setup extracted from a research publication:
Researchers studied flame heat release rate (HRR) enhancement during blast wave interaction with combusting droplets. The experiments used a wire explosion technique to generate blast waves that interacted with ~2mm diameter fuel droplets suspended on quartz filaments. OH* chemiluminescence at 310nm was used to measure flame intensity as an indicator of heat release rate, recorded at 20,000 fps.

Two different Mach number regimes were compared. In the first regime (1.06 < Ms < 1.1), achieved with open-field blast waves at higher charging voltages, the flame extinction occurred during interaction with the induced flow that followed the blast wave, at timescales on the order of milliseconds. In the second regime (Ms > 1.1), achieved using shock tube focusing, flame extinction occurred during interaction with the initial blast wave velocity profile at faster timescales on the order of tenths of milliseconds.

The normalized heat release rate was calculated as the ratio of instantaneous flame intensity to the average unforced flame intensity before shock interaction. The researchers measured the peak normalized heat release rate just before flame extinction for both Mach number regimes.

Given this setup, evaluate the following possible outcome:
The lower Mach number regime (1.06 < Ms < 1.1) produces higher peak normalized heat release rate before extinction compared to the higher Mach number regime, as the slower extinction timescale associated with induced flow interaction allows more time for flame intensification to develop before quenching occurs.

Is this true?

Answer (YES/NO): NO